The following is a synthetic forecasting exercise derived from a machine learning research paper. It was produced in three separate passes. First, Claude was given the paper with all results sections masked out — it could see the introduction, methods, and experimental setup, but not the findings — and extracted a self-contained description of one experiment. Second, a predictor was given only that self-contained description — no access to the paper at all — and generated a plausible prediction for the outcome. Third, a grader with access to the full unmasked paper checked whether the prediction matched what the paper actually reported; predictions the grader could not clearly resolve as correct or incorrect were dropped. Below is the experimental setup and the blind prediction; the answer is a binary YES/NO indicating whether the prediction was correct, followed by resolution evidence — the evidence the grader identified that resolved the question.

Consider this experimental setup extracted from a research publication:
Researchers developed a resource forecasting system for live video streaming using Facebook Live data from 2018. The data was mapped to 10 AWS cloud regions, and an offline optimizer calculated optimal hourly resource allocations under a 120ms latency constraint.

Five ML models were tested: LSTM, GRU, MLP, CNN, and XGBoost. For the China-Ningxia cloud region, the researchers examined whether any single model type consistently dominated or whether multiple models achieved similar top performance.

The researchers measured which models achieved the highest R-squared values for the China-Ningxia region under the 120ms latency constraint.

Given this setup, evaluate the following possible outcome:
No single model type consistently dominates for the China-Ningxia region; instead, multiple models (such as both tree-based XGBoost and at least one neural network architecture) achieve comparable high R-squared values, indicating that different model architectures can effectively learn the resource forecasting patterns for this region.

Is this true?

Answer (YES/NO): NO